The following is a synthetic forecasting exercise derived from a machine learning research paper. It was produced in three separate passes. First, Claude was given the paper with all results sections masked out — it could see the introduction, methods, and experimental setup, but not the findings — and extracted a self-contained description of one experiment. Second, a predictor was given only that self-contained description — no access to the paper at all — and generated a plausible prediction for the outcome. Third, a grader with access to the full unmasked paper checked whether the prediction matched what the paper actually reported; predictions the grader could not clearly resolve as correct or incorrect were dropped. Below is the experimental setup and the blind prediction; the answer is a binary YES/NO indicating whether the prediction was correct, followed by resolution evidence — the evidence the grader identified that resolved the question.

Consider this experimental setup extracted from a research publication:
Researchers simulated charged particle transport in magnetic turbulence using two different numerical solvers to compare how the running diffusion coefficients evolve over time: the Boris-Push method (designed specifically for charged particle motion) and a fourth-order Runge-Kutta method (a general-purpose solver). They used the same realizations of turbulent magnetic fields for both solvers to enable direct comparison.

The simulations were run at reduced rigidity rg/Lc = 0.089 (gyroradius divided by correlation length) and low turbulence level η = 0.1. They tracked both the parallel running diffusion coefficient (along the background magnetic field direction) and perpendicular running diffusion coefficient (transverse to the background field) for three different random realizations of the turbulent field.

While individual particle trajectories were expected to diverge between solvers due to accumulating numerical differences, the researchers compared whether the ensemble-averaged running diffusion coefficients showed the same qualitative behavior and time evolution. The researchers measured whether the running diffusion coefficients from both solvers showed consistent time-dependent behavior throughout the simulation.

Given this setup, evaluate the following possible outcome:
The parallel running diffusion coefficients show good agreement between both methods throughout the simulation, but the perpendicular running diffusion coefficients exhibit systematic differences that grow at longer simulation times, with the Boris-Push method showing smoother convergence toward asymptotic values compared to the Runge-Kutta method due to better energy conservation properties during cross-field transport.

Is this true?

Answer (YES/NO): NO